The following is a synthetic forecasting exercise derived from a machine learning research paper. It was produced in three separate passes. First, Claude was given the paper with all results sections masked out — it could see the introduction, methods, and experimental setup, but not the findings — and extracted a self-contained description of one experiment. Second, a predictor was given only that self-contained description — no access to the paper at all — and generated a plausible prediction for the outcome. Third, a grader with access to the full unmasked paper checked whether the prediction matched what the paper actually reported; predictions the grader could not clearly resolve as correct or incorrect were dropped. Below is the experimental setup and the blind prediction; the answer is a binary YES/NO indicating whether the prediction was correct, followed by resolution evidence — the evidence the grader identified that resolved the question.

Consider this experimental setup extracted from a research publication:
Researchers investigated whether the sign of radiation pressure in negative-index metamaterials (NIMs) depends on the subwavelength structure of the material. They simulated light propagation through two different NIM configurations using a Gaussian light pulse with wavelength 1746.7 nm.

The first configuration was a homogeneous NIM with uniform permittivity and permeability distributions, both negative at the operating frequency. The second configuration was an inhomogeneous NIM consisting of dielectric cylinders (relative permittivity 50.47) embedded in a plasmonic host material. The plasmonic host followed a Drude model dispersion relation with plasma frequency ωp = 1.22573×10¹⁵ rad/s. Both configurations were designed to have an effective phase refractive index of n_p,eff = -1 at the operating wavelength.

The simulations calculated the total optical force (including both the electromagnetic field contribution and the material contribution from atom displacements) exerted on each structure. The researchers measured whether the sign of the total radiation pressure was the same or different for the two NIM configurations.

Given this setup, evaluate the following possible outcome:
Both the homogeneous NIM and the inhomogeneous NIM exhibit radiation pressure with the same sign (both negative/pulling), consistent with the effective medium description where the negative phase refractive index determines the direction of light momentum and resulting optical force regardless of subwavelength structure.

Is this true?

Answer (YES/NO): NO